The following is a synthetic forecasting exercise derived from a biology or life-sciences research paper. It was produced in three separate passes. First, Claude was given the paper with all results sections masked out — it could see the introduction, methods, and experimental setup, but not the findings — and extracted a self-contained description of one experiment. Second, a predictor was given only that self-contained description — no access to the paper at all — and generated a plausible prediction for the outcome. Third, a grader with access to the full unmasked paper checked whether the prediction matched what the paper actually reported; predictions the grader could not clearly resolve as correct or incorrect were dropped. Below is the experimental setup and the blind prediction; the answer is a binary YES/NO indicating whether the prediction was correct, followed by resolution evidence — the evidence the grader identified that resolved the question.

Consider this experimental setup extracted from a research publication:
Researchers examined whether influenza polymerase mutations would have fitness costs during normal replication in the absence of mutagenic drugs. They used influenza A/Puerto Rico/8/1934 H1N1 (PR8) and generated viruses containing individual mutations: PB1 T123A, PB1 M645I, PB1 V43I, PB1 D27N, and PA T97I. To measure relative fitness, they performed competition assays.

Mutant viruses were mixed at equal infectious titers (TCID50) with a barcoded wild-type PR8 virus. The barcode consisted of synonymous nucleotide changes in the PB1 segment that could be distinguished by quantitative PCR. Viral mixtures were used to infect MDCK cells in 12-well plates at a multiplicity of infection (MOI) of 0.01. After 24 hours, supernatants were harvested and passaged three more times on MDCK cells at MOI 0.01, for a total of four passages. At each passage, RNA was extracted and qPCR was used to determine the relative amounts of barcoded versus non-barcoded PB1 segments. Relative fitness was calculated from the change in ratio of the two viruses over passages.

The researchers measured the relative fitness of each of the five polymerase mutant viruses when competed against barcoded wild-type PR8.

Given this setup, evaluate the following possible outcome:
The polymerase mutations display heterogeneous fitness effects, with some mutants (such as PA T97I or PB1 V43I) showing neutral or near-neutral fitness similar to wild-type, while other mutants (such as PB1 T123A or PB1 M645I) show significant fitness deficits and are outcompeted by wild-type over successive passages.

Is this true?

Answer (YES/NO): NO